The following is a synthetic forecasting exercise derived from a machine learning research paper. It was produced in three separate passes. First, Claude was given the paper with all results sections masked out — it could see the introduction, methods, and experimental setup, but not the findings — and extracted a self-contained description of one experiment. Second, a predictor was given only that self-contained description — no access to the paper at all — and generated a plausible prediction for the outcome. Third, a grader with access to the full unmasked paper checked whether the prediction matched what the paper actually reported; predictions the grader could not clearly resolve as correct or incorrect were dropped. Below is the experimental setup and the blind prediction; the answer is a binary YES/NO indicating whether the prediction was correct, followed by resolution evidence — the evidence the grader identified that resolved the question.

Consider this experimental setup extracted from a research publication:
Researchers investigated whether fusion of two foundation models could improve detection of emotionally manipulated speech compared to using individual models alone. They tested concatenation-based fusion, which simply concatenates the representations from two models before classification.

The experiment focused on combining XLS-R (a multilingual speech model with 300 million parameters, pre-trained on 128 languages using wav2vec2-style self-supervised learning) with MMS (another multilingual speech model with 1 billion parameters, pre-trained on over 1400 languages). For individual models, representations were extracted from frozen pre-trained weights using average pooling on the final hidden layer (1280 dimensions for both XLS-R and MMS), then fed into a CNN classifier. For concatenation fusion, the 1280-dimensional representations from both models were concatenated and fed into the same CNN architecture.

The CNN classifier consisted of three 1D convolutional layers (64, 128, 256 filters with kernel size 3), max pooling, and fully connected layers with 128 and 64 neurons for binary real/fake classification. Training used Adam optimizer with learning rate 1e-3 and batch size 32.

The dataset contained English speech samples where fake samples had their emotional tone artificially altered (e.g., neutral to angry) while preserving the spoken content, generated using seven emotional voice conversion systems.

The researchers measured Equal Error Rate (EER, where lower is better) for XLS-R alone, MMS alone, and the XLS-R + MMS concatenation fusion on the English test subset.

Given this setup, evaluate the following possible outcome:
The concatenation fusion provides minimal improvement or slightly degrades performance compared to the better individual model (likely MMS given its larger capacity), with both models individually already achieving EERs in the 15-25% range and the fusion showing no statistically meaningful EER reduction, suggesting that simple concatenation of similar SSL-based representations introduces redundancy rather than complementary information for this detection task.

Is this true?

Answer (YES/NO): NO